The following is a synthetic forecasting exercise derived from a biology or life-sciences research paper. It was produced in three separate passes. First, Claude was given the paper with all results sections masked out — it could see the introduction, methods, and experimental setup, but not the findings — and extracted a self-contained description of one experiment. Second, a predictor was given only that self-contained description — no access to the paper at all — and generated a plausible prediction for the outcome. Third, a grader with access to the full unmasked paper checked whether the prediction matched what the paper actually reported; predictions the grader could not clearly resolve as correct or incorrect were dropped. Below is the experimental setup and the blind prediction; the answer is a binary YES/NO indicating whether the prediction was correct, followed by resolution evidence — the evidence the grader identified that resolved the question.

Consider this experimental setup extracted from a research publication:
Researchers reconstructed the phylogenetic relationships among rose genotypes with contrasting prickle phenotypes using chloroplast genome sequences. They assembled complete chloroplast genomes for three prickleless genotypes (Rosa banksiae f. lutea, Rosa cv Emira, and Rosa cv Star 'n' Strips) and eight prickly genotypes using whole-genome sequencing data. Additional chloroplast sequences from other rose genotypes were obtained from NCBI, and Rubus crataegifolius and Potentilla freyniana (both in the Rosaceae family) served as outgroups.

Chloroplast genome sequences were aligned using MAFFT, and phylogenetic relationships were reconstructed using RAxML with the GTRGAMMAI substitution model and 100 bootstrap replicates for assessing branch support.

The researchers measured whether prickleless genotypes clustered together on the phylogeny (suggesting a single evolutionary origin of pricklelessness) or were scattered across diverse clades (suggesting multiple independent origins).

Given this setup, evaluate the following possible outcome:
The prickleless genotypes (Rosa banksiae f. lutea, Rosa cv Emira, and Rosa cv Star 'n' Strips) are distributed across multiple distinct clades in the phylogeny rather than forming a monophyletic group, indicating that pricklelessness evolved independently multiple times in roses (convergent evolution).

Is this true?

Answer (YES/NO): YES